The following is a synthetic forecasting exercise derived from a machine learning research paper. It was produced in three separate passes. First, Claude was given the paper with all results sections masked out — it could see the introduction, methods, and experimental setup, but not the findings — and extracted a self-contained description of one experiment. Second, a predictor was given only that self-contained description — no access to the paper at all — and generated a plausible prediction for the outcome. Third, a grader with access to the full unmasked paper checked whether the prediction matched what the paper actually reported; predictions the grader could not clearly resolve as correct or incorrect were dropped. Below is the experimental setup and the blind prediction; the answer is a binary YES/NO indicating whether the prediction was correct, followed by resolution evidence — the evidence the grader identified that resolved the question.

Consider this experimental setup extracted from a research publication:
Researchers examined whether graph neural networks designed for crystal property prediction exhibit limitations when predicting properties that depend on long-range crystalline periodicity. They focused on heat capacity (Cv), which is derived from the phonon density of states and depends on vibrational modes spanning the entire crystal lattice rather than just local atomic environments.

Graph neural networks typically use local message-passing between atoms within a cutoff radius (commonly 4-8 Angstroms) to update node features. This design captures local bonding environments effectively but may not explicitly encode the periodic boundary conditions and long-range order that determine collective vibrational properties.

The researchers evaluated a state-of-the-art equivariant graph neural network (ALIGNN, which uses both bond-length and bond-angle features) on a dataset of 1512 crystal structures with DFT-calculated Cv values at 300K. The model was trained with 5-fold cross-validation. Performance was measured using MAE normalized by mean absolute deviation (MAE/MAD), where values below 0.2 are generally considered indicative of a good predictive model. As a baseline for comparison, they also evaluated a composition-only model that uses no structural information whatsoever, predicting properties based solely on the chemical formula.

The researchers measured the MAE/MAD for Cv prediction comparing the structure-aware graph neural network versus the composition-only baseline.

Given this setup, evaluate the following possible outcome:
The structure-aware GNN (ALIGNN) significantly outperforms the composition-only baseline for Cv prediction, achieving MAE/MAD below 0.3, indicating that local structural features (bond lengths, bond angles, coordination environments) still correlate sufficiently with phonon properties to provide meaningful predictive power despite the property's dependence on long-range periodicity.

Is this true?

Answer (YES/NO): NO